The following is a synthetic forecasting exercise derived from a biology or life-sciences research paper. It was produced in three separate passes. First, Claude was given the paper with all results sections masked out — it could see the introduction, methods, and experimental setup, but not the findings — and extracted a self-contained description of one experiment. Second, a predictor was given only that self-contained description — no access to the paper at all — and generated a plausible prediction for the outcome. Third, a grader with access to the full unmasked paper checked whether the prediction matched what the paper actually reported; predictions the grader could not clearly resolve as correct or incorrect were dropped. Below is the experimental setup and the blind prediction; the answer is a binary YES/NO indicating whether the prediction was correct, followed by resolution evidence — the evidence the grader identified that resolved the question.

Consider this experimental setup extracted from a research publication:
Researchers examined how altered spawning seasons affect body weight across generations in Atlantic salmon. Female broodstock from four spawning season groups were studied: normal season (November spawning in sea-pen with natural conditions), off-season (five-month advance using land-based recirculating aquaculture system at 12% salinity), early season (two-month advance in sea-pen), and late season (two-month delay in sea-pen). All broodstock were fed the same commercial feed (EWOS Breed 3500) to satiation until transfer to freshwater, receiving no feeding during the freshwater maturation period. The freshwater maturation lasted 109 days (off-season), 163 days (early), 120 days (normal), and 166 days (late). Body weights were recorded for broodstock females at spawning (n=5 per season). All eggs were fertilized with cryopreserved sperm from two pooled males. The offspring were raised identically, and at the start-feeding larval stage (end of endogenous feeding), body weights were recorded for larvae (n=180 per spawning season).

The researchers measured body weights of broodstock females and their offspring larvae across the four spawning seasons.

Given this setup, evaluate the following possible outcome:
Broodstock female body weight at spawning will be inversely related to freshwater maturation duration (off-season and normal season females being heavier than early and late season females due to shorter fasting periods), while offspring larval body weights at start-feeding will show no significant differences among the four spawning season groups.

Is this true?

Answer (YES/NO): NO